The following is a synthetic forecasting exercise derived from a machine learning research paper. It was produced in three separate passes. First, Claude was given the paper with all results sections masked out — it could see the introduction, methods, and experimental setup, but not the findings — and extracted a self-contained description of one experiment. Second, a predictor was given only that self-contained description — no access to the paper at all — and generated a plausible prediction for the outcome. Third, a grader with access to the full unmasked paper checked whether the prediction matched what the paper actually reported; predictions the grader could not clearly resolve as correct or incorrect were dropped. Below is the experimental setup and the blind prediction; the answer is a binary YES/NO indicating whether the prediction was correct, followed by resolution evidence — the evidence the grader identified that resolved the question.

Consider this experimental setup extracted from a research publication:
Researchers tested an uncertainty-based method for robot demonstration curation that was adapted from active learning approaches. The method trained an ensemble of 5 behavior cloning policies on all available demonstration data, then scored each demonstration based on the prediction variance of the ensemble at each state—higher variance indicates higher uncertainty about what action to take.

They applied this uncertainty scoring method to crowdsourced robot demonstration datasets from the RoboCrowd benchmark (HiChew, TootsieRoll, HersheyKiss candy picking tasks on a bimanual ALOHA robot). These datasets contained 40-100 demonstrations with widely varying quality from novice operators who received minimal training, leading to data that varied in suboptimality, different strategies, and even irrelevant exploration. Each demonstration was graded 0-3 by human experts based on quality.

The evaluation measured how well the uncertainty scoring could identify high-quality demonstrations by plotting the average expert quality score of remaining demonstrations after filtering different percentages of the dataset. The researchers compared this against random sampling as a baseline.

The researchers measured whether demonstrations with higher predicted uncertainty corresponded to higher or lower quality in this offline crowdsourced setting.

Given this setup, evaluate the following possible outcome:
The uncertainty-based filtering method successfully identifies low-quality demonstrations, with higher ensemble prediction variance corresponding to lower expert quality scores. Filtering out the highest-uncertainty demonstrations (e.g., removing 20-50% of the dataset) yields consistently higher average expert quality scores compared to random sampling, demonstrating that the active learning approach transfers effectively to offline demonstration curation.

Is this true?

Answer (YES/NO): NO